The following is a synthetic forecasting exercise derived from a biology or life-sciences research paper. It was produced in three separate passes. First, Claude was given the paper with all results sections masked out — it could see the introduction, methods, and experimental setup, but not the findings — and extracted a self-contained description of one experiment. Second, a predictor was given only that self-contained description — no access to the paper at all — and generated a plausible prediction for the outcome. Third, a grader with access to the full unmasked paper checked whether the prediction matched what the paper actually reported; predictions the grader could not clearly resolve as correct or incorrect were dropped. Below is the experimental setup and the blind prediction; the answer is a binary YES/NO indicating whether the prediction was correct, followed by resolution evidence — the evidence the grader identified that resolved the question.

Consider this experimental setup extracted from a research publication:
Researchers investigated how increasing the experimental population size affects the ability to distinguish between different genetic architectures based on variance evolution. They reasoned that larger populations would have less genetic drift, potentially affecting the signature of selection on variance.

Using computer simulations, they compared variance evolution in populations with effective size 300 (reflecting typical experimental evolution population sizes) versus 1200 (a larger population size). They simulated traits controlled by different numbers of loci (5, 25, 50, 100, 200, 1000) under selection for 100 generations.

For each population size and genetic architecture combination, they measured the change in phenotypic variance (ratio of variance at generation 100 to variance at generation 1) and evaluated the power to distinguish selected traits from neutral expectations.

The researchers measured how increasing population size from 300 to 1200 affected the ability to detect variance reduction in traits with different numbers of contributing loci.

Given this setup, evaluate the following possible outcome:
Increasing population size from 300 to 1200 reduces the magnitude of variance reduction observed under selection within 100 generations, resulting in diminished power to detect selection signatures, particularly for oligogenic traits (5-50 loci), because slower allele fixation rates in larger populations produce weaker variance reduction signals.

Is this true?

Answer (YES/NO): NO